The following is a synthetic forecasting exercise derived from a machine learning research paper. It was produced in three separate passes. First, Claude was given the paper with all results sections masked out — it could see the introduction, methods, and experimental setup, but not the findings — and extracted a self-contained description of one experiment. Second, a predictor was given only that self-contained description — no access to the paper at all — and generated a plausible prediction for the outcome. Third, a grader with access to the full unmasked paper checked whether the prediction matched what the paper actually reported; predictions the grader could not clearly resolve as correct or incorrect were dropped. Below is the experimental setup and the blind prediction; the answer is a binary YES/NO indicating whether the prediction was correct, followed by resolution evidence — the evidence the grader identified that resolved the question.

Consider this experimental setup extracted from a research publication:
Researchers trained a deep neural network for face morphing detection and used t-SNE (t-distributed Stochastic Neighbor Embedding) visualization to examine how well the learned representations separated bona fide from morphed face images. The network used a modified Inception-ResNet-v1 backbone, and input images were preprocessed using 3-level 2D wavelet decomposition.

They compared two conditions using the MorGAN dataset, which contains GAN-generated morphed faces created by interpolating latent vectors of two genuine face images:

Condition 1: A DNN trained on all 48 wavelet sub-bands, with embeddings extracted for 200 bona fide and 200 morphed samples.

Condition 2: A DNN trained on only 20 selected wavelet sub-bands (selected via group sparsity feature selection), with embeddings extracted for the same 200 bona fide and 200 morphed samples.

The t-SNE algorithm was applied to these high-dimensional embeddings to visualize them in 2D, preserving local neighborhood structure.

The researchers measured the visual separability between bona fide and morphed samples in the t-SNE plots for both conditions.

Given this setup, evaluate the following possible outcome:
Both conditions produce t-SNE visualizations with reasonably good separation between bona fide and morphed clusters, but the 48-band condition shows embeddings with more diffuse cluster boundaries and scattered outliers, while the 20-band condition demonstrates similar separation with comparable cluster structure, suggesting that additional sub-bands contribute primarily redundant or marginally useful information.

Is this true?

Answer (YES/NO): NO